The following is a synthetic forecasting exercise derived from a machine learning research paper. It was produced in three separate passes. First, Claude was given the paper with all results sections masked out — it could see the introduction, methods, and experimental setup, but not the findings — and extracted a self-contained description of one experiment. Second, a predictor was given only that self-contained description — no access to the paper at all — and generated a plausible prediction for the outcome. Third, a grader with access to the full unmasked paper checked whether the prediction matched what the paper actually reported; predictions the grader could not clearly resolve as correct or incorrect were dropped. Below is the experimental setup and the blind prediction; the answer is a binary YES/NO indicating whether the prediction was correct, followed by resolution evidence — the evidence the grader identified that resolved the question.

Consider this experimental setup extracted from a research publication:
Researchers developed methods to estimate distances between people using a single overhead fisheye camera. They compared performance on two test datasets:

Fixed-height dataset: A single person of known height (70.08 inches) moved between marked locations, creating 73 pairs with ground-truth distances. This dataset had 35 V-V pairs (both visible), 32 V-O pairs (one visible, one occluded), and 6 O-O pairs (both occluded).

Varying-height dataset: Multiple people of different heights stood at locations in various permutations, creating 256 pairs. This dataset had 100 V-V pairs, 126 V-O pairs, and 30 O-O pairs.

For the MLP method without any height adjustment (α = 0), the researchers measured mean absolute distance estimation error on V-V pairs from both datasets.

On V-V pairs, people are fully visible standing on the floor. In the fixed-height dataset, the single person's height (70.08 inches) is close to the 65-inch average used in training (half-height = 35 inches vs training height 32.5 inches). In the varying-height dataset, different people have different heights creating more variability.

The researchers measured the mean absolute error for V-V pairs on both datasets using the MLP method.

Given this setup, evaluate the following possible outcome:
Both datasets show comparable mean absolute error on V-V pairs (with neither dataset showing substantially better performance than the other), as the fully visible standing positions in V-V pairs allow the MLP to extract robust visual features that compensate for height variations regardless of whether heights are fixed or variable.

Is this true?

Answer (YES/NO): NO